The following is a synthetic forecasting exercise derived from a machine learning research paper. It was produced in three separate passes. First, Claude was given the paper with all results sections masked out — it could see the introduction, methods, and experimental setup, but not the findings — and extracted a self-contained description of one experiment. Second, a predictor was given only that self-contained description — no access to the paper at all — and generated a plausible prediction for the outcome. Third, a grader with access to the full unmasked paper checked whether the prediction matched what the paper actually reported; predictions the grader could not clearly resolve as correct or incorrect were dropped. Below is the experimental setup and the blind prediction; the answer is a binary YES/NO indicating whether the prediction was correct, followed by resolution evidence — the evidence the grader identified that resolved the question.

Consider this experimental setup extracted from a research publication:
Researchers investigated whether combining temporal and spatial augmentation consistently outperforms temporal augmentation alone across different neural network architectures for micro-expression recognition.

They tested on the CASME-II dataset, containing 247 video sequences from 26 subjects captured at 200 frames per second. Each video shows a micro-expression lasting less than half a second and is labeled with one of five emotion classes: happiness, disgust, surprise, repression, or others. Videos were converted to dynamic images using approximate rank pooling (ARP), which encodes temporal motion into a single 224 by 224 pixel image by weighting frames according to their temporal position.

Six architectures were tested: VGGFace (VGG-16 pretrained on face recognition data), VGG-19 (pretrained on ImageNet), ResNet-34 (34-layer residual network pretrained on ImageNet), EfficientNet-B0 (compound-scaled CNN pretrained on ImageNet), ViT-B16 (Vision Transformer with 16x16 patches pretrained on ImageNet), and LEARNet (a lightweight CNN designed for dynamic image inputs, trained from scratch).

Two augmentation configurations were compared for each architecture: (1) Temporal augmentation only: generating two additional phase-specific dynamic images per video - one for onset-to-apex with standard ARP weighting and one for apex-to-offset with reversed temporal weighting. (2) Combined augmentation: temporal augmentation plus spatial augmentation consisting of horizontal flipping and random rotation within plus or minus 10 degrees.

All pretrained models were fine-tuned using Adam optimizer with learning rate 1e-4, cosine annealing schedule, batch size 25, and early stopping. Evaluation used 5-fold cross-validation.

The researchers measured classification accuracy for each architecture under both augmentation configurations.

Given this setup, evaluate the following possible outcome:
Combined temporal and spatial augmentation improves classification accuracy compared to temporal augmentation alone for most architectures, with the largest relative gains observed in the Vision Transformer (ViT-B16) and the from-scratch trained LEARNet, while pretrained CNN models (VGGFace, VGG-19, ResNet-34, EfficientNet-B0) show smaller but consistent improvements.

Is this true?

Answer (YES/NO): NO